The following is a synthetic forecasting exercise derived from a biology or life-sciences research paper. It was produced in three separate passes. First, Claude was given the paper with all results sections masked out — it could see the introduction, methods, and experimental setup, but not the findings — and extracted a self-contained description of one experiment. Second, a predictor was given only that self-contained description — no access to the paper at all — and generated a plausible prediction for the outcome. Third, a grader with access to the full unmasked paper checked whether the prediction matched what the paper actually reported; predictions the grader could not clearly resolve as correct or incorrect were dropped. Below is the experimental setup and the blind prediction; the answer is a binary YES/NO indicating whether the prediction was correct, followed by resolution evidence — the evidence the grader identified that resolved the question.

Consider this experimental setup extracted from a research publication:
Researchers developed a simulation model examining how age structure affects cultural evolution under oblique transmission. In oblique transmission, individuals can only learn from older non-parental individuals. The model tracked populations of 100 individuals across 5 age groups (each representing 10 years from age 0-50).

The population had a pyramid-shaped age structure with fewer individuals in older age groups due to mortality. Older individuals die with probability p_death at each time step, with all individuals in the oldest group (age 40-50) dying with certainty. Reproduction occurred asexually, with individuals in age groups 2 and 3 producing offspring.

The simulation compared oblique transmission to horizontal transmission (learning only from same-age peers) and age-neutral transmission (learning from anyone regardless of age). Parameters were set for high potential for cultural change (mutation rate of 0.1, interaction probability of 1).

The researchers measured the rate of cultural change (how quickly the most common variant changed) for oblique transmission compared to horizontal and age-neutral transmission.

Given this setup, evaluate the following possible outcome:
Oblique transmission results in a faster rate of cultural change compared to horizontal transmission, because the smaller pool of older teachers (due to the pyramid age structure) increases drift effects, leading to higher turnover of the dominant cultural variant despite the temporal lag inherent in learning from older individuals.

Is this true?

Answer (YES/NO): NO